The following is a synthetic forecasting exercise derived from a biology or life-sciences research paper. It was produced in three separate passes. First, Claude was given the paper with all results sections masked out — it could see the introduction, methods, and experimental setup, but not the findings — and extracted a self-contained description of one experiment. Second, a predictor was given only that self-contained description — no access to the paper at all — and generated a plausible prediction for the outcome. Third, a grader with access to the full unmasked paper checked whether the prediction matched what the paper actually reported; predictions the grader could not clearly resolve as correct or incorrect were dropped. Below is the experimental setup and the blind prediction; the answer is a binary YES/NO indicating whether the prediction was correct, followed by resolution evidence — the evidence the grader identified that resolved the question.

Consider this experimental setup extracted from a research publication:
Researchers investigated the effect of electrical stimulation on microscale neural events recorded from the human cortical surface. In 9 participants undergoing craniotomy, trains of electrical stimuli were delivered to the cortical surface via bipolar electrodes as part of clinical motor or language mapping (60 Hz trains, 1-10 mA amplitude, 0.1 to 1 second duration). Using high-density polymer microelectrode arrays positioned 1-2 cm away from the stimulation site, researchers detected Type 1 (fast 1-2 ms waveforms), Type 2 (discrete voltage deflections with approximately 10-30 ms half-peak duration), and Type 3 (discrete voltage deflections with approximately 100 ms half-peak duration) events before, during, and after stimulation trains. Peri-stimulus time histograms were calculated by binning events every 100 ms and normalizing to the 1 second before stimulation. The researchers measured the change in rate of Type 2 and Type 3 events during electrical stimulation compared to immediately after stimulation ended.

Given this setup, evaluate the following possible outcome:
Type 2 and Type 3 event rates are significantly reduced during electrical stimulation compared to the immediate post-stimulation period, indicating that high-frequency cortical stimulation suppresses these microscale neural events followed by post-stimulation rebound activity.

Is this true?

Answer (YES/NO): YES